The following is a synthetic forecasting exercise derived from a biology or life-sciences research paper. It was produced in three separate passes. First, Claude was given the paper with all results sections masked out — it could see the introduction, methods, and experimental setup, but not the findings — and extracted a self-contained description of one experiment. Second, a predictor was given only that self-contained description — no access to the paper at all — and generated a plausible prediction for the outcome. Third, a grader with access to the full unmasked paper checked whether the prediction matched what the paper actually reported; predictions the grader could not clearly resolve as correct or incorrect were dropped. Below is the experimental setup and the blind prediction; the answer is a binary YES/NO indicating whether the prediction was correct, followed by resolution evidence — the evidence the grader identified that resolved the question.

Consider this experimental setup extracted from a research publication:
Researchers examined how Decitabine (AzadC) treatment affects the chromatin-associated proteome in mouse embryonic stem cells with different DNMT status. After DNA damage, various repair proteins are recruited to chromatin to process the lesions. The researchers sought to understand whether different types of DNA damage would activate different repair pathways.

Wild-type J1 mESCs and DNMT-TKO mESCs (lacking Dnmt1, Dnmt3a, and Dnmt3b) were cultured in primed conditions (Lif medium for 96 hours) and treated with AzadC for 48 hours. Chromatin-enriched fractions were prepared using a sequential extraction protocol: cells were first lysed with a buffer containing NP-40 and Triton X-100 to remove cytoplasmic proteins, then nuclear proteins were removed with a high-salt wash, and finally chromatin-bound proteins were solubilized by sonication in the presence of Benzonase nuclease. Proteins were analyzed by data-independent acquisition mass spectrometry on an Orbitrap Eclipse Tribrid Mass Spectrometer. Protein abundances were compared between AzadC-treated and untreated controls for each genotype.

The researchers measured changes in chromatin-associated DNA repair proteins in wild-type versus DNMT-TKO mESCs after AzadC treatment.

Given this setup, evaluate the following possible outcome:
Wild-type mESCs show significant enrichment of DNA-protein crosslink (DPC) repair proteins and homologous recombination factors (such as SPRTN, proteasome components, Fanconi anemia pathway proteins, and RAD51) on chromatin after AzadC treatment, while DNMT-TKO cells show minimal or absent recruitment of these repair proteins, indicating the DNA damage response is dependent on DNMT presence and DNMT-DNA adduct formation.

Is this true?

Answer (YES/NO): NO